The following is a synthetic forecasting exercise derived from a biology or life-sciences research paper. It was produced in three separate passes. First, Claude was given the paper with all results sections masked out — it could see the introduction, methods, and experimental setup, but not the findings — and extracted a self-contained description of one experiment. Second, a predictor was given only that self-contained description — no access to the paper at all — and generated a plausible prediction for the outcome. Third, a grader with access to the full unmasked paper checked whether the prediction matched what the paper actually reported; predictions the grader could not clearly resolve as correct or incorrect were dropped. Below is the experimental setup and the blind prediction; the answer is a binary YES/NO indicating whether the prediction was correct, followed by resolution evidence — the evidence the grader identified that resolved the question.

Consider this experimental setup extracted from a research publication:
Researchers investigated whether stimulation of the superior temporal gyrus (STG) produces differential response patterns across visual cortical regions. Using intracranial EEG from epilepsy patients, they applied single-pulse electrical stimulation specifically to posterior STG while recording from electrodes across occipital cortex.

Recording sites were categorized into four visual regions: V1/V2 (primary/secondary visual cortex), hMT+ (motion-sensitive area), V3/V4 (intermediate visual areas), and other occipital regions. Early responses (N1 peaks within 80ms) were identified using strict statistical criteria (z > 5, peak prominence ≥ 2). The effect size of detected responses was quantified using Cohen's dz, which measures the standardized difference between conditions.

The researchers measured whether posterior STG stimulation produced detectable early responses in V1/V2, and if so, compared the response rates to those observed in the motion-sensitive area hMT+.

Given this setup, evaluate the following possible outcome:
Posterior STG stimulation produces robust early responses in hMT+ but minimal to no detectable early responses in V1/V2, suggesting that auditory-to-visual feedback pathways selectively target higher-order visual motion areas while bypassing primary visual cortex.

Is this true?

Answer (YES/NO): NO